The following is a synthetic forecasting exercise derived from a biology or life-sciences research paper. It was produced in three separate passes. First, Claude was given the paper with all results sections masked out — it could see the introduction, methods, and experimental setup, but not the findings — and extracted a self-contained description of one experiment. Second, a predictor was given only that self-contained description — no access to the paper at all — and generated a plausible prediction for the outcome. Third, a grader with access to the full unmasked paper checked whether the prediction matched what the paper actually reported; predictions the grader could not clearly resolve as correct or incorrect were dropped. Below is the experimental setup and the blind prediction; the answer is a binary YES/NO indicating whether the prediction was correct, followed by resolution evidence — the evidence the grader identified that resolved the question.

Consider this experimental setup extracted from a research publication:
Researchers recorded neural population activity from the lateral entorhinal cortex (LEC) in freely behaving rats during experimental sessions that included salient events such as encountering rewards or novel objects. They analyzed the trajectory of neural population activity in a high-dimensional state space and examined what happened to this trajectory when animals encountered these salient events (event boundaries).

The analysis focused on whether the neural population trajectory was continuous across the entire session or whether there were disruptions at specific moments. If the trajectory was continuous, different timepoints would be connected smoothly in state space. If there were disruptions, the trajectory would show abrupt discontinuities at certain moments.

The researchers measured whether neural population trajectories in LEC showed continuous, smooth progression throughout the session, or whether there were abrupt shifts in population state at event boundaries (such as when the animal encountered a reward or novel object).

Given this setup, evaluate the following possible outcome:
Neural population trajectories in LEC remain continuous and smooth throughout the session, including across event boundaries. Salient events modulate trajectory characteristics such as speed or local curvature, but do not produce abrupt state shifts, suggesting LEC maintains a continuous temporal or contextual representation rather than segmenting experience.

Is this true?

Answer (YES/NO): NO